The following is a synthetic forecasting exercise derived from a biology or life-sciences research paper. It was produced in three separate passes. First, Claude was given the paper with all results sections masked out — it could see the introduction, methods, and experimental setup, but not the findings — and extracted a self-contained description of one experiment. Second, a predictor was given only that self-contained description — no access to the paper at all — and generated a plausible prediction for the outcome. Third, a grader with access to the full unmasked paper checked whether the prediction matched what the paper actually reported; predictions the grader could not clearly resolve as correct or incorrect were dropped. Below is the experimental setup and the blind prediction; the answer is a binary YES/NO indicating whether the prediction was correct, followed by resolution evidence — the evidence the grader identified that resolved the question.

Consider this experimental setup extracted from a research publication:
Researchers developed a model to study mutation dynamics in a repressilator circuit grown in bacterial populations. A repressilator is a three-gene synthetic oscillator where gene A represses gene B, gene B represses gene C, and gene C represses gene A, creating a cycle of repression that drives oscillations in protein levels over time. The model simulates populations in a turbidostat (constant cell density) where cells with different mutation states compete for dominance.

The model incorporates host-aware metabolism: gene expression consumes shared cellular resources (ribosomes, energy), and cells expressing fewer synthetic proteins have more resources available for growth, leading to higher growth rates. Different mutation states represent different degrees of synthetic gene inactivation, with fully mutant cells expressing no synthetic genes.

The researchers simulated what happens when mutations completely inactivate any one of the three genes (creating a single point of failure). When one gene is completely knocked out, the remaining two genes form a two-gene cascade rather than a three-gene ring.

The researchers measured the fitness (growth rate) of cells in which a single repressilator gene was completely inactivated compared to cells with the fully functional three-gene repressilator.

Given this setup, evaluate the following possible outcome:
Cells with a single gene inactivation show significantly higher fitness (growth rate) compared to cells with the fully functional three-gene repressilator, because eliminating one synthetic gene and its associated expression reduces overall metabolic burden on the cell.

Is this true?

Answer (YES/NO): NO